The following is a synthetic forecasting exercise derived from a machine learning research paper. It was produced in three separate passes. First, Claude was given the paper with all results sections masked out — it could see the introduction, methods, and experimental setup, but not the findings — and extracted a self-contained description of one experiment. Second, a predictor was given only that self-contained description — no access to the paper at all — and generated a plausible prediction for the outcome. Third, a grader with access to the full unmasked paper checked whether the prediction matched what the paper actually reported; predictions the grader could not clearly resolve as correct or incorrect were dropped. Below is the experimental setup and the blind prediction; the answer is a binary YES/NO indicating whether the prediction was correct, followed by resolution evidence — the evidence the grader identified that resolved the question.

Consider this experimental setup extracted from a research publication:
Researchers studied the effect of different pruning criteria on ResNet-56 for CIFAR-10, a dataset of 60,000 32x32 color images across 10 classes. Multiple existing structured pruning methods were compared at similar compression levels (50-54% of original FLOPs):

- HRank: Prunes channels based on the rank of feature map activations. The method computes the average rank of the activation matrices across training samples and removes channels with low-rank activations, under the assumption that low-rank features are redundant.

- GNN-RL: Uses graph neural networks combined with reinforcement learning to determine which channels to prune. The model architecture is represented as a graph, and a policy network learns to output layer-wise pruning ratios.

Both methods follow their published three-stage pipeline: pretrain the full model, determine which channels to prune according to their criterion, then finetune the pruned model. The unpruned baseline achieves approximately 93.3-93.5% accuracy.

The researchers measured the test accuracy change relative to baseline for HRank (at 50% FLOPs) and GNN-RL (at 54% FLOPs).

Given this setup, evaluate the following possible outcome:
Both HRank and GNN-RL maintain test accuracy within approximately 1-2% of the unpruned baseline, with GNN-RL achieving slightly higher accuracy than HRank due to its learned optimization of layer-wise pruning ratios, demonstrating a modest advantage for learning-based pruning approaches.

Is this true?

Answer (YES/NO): NO